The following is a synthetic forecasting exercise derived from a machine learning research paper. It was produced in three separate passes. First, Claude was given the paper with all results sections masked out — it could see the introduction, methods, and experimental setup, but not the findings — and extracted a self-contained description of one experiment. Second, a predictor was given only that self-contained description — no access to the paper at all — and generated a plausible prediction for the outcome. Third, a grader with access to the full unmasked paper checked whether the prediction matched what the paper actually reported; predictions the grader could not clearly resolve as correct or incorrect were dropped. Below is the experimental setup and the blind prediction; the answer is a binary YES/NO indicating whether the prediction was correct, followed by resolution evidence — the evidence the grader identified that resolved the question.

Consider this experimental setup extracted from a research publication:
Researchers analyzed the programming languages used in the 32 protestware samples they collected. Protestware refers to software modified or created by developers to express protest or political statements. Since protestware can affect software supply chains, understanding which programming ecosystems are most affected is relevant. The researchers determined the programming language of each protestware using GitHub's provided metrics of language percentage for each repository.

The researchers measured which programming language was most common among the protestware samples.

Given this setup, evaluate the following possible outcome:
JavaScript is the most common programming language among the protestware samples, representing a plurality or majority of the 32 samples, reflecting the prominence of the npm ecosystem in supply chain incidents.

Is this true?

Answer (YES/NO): YES